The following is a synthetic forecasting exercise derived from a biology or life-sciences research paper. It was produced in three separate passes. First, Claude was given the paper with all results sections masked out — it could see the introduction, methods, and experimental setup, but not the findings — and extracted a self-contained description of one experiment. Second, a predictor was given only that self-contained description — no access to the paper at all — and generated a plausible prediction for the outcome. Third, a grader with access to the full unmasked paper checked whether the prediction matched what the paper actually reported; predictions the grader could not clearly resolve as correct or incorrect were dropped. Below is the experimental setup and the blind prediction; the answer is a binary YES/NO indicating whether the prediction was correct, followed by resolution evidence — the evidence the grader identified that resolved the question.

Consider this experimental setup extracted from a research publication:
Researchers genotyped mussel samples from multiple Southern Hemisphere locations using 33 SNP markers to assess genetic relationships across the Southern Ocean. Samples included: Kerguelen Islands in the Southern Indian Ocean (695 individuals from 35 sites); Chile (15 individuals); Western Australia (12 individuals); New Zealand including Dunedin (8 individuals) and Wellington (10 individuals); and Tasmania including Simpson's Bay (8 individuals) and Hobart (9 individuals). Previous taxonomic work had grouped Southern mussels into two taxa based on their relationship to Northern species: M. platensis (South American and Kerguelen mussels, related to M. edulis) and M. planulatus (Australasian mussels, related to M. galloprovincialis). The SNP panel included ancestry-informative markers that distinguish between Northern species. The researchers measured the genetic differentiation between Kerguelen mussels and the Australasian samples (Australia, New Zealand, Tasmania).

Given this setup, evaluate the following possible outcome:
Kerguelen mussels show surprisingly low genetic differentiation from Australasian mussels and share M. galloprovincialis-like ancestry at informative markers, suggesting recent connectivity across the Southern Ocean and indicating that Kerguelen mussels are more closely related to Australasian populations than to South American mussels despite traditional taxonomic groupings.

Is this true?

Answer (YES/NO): NO